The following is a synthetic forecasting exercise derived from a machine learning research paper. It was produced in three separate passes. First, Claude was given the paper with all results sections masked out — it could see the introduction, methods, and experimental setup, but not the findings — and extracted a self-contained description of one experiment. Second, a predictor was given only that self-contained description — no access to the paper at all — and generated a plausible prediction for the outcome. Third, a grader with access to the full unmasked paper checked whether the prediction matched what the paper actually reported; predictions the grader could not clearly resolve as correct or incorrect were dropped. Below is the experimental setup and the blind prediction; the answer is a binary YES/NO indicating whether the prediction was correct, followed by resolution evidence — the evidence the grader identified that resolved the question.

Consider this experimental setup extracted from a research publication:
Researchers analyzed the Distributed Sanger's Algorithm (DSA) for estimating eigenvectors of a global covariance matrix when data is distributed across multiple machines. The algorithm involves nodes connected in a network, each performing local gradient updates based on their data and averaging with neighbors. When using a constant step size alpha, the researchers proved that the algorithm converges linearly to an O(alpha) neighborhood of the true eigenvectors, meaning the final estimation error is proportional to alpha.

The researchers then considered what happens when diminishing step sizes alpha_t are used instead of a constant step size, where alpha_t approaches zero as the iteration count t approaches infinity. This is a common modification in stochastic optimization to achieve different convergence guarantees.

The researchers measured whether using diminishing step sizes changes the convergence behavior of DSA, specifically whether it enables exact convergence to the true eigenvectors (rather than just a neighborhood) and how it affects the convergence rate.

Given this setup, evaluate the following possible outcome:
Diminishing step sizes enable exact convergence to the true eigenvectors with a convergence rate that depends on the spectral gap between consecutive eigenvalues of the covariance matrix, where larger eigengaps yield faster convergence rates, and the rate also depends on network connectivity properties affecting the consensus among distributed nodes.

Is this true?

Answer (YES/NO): NO